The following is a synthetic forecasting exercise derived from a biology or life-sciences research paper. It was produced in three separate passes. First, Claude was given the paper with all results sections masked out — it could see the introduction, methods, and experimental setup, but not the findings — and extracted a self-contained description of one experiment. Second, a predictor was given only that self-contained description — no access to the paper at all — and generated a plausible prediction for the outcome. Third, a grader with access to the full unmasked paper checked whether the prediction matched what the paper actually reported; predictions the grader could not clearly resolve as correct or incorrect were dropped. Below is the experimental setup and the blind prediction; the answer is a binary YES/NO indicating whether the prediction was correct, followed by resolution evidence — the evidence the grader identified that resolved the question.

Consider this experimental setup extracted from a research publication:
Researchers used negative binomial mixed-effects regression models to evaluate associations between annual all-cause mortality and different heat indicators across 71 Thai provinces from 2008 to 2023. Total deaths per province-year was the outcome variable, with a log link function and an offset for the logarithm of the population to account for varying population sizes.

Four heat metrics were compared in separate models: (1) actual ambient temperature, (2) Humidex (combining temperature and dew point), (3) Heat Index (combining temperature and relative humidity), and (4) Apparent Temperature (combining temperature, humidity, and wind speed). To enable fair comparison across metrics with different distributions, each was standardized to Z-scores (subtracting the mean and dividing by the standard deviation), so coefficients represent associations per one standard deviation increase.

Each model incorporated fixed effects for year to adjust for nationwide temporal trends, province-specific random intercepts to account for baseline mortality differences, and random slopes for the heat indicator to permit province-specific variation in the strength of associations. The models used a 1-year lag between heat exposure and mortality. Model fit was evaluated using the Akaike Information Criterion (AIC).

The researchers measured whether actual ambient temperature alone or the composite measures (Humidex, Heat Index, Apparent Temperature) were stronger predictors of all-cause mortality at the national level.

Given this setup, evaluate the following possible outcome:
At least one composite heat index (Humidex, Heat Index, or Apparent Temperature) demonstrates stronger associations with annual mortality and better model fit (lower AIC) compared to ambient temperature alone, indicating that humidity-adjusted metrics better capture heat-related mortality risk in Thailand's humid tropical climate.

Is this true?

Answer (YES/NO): YES